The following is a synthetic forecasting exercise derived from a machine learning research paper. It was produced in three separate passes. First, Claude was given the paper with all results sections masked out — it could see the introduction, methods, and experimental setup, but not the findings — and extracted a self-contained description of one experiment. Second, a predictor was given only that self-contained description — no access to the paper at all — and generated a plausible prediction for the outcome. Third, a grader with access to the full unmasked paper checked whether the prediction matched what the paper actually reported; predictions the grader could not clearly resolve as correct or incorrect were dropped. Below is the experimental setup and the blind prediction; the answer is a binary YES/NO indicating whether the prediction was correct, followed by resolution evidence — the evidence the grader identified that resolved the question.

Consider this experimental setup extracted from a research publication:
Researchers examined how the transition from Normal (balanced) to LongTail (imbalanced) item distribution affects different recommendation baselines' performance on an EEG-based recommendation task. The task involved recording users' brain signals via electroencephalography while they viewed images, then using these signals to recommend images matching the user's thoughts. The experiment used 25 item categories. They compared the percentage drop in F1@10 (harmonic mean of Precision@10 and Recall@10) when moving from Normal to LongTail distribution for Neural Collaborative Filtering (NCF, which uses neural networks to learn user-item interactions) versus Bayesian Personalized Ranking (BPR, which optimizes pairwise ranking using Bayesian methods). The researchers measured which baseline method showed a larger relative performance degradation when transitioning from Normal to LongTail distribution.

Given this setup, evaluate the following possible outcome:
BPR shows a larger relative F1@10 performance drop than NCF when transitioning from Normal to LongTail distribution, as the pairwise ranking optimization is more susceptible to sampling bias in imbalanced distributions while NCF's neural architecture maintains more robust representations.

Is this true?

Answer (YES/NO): YES